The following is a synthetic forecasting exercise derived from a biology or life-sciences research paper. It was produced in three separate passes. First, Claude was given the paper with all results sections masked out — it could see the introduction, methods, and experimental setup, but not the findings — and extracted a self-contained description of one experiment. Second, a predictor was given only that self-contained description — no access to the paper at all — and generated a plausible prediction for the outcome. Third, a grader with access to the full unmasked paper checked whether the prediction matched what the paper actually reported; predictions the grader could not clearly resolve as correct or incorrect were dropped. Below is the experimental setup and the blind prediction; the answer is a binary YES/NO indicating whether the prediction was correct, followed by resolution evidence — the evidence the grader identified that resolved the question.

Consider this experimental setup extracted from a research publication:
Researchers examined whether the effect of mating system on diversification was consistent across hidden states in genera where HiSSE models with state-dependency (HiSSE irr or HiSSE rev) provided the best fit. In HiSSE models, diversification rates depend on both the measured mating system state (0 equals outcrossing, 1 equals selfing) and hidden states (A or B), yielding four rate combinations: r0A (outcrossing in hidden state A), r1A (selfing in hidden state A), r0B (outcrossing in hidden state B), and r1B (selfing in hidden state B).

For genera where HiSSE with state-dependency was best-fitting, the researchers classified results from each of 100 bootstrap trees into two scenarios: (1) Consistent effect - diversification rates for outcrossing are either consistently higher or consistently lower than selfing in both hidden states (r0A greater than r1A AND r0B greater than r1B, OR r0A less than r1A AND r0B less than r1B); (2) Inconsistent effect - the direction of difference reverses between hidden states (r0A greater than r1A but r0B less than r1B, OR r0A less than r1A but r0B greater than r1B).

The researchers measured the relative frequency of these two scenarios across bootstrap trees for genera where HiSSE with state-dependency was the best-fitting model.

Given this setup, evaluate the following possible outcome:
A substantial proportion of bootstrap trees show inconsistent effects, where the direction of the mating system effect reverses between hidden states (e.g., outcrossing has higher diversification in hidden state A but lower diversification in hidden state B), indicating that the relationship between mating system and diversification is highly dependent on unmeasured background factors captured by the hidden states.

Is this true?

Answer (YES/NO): YES